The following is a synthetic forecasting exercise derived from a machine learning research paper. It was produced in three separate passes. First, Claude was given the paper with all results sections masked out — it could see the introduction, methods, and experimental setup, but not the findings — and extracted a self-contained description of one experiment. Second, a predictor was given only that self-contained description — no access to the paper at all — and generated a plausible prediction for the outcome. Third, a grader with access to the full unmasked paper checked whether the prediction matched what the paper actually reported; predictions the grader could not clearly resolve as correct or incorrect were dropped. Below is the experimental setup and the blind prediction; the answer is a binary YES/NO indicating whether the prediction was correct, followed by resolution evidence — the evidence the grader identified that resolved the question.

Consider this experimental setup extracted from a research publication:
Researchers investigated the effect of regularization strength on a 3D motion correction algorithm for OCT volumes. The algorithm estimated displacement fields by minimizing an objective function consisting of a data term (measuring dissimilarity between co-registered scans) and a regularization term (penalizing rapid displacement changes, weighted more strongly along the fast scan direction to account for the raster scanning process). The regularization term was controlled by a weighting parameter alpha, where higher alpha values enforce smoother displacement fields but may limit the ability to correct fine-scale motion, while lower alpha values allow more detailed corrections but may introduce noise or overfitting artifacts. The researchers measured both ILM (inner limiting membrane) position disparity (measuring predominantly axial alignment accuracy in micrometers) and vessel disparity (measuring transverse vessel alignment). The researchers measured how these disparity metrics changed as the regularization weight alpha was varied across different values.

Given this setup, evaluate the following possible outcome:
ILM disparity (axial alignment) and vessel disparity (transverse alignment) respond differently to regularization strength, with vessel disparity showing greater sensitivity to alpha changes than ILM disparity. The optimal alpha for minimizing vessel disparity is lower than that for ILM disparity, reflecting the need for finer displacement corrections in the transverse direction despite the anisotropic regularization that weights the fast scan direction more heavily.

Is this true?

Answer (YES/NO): NO